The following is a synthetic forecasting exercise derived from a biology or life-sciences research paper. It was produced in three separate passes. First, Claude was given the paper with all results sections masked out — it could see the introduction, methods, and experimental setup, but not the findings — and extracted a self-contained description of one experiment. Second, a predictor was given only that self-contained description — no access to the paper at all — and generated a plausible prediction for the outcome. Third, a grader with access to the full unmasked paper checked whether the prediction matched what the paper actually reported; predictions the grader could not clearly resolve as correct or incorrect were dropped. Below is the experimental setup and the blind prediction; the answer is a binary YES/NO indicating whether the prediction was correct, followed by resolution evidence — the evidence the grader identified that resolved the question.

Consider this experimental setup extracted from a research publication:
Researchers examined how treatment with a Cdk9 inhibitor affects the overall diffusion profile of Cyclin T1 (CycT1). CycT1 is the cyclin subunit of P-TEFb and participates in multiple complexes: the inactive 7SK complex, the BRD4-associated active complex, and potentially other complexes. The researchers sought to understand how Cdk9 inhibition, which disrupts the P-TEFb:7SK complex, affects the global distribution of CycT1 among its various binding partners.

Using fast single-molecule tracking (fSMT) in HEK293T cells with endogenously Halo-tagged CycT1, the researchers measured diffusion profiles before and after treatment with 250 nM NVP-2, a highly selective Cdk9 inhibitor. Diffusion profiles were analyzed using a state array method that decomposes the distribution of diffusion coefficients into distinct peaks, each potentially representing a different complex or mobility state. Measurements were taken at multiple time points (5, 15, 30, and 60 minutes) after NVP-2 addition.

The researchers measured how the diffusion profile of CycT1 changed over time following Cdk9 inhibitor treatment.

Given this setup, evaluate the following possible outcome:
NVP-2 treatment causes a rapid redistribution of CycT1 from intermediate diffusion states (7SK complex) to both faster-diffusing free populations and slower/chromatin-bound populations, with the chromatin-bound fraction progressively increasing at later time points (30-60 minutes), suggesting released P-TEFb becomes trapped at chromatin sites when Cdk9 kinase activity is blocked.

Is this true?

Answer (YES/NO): NO